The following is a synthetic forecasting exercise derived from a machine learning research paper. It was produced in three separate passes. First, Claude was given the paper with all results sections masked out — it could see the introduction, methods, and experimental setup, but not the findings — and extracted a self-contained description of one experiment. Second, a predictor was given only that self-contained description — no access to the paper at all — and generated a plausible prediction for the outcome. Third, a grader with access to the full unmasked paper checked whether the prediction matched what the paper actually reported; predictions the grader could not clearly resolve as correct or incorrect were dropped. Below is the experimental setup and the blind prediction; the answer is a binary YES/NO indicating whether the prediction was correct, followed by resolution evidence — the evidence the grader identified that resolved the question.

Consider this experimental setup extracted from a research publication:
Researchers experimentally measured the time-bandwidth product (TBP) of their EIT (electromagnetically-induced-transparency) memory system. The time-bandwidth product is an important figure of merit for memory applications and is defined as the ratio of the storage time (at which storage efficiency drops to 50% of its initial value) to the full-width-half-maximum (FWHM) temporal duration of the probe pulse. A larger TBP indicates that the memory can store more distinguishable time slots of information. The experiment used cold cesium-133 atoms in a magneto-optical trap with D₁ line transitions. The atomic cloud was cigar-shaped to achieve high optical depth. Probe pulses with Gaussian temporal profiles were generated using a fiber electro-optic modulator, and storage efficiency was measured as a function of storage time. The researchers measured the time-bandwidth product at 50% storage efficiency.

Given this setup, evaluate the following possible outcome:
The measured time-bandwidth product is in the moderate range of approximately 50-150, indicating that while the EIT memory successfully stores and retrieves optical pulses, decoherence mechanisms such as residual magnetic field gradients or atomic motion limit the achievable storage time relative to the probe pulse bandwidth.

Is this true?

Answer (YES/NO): NO